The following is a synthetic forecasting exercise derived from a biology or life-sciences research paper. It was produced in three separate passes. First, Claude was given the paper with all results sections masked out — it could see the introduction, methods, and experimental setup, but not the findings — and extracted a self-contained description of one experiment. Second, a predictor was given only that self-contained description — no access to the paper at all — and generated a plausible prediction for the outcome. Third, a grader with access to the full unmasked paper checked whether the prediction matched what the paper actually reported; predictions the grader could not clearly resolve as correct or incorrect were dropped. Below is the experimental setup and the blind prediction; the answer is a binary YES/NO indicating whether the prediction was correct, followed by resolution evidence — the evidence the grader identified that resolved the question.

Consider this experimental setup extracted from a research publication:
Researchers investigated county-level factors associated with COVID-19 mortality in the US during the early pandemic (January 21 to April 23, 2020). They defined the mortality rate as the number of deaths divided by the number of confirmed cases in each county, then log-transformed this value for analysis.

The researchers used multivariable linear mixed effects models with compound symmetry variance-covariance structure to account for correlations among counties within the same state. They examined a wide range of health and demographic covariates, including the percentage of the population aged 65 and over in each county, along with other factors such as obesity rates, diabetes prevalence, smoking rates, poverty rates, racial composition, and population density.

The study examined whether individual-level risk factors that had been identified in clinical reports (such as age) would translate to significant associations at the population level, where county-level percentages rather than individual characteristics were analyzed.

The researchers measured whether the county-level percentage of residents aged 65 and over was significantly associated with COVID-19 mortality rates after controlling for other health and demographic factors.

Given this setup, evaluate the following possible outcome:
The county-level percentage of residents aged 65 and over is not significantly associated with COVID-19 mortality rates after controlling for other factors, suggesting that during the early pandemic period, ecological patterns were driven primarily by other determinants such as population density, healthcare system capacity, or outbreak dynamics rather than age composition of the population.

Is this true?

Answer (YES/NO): NO